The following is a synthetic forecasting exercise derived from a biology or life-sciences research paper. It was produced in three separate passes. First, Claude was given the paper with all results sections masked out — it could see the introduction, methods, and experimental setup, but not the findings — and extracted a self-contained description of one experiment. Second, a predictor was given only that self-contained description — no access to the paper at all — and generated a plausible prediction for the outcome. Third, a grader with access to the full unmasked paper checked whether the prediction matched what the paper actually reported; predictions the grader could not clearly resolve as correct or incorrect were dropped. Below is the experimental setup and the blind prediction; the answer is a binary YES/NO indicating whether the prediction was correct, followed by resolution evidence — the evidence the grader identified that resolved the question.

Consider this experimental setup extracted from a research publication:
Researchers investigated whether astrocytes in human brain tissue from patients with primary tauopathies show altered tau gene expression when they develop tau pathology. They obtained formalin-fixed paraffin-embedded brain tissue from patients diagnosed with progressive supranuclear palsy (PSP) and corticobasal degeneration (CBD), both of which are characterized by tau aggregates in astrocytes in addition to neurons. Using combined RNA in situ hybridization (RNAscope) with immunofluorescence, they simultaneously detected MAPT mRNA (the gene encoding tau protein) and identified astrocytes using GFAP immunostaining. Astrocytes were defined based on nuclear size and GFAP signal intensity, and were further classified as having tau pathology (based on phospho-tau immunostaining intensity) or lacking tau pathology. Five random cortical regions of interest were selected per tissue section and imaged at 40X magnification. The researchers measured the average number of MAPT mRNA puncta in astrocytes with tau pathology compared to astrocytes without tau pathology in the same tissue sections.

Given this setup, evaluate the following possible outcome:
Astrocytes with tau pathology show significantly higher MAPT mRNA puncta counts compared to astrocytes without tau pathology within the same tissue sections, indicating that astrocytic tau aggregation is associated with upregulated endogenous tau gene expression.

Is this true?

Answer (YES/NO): NO